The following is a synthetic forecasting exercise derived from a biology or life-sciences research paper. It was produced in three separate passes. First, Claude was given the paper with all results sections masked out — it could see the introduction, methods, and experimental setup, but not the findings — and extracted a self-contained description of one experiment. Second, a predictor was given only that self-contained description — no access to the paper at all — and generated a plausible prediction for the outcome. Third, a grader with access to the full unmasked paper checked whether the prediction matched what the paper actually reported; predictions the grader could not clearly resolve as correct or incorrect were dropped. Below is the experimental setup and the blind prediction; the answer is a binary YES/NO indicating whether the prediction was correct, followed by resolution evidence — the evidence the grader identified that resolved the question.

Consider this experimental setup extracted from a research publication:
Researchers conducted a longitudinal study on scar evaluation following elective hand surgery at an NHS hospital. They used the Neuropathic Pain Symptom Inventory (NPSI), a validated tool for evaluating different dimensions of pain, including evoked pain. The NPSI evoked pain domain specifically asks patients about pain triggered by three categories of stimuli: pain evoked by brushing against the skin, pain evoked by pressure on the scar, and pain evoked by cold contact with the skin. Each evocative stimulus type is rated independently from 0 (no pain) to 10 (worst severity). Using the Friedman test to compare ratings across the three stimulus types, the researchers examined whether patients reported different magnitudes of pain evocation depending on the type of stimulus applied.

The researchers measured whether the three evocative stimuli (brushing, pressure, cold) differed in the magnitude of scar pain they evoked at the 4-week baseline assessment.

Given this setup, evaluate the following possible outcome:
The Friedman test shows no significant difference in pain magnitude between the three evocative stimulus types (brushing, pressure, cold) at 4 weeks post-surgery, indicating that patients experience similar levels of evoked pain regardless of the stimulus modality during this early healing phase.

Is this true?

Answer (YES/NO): NO